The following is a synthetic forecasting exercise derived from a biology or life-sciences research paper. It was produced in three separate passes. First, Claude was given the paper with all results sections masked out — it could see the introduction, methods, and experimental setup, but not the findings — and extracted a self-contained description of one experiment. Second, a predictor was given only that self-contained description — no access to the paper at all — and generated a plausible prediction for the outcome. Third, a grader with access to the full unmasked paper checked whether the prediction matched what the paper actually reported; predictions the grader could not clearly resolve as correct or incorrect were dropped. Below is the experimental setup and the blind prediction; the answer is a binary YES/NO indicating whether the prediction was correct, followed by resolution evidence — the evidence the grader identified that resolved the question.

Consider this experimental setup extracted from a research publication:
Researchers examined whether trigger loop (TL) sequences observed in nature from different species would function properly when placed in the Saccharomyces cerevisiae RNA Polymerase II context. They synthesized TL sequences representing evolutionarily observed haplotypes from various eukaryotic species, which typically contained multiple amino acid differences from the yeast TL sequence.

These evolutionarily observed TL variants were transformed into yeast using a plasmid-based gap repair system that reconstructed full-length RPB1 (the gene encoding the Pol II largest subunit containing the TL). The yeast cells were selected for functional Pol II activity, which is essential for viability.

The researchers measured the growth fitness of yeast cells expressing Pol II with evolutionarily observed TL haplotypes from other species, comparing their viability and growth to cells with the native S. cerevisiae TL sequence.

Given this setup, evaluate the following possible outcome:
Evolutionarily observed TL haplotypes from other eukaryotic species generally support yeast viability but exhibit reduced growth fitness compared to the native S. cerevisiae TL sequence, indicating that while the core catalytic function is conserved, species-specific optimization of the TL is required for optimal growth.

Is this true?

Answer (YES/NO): YES